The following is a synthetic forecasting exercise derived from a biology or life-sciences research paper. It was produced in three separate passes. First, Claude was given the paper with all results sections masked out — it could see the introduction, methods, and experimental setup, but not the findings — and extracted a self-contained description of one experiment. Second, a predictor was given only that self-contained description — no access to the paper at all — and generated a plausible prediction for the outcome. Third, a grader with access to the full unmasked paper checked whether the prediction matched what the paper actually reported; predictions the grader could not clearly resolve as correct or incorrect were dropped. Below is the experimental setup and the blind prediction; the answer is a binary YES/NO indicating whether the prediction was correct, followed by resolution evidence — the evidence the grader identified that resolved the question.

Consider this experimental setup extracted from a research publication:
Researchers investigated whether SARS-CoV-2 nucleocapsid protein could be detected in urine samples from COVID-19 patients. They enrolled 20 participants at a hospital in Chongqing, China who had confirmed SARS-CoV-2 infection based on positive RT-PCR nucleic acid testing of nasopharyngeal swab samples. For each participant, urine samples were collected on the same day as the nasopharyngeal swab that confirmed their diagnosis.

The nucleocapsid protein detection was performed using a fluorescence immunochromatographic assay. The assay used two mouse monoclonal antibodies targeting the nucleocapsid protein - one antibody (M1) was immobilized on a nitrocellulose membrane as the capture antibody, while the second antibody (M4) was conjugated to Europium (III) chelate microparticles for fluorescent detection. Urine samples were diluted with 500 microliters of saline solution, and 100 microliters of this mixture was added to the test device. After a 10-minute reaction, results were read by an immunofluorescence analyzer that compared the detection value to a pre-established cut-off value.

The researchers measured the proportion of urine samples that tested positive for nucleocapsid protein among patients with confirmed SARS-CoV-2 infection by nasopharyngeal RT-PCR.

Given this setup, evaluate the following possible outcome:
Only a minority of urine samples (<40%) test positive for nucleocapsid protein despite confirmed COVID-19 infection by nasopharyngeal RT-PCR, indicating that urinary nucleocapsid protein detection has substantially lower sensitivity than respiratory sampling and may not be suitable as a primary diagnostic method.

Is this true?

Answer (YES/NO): NO